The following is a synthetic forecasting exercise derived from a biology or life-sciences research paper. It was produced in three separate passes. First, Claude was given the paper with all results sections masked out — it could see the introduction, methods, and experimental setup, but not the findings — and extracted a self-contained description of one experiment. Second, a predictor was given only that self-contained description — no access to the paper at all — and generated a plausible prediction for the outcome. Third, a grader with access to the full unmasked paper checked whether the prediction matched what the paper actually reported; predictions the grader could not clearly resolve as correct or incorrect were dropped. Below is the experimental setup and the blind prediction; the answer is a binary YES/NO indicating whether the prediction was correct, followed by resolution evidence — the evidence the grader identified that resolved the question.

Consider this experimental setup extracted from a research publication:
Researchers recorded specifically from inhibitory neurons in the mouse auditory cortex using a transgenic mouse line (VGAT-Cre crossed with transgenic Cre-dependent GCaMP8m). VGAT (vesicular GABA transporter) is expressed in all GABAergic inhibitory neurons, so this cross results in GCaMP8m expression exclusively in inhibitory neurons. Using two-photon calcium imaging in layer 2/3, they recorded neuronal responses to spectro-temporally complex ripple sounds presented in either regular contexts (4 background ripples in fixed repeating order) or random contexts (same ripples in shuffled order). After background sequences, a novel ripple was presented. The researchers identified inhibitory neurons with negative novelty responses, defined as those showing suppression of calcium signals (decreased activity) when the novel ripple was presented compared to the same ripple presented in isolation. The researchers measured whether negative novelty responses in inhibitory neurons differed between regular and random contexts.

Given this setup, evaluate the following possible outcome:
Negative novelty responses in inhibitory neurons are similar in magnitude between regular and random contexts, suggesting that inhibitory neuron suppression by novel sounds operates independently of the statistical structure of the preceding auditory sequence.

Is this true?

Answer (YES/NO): NO